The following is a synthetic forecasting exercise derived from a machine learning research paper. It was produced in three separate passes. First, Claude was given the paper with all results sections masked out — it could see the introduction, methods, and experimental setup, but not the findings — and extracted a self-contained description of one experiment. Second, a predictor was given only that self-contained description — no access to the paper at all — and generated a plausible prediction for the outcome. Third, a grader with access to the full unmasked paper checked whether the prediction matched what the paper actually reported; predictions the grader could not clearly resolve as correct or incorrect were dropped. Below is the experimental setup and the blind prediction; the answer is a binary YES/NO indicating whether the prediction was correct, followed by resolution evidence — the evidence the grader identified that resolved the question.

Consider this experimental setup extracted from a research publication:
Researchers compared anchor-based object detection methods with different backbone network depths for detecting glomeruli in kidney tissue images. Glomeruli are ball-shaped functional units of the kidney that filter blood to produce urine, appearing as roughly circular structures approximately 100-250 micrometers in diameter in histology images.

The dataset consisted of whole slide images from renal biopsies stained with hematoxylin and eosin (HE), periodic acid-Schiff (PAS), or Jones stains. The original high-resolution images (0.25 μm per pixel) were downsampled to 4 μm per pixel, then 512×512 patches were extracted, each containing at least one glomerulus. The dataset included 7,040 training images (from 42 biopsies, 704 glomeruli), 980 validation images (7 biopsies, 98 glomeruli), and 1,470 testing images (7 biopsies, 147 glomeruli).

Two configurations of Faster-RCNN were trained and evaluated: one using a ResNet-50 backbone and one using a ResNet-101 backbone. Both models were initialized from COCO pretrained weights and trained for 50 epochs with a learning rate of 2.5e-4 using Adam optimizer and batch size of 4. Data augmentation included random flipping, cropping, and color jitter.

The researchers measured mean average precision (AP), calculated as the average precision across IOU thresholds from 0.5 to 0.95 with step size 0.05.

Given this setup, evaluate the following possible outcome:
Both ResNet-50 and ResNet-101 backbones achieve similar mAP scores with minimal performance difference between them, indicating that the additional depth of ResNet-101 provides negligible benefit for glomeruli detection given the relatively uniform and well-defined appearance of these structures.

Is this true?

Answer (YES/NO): NO